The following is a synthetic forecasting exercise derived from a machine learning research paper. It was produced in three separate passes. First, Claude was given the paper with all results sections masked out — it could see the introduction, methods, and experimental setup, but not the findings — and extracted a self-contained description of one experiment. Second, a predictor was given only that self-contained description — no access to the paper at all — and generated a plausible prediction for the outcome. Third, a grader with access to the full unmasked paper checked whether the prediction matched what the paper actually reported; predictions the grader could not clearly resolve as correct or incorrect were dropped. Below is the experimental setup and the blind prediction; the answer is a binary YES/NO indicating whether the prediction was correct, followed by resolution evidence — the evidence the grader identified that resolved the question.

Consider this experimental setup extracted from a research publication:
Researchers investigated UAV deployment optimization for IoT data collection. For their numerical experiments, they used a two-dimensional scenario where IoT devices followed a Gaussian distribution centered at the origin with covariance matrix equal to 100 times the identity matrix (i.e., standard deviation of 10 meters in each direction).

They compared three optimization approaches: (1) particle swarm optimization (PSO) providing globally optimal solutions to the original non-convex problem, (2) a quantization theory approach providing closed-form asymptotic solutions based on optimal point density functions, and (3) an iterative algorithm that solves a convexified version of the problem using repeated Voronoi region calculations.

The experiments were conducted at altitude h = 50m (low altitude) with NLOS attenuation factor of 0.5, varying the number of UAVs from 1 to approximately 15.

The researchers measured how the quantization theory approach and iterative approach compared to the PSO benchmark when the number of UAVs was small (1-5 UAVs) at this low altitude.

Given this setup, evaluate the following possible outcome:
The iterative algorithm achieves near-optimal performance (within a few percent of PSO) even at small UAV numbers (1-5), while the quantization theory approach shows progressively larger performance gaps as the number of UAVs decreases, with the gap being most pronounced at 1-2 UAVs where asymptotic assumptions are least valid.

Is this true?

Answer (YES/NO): NO